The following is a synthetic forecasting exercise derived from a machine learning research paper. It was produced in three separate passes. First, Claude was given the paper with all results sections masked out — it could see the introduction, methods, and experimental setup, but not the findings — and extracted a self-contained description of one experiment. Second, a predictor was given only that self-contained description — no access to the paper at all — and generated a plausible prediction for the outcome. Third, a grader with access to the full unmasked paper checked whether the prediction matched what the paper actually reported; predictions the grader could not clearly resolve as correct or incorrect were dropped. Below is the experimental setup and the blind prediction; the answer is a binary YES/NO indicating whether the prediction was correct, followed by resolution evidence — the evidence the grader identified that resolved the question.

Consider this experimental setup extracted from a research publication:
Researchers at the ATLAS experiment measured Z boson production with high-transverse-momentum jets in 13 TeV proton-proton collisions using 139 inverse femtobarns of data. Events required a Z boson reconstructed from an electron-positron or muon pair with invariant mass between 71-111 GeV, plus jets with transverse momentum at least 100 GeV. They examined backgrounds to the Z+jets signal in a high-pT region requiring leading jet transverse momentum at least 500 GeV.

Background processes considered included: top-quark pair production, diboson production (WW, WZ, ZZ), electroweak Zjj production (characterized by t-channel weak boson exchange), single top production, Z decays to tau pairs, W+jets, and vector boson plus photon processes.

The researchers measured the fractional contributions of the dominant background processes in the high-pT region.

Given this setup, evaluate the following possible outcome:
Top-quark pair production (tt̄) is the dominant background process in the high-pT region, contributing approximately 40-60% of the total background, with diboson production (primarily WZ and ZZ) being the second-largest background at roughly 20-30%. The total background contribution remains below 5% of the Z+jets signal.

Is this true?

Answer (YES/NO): NO